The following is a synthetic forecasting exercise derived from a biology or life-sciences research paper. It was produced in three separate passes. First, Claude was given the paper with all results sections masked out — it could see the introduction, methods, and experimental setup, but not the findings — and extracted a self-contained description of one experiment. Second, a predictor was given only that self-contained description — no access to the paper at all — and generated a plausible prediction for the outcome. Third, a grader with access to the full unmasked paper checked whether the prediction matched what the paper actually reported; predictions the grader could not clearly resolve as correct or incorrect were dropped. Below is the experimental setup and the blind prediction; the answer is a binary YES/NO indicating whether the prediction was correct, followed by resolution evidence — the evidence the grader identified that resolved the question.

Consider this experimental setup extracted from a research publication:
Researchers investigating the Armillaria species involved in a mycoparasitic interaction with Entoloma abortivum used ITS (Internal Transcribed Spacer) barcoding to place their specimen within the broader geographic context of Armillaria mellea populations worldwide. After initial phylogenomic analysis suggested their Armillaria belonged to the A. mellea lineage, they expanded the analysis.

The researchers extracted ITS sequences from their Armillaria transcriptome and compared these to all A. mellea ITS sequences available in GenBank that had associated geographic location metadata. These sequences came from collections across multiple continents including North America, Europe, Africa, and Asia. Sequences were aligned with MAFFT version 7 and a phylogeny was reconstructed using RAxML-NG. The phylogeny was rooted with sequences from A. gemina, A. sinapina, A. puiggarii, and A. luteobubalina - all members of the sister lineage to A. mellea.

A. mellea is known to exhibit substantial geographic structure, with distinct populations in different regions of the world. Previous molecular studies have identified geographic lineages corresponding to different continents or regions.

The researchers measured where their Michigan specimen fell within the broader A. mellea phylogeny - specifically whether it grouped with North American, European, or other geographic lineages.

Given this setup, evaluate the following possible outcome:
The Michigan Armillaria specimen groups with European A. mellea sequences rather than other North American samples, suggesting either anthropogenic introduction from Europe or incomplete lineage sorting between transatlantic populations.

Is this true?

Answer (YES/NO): NO